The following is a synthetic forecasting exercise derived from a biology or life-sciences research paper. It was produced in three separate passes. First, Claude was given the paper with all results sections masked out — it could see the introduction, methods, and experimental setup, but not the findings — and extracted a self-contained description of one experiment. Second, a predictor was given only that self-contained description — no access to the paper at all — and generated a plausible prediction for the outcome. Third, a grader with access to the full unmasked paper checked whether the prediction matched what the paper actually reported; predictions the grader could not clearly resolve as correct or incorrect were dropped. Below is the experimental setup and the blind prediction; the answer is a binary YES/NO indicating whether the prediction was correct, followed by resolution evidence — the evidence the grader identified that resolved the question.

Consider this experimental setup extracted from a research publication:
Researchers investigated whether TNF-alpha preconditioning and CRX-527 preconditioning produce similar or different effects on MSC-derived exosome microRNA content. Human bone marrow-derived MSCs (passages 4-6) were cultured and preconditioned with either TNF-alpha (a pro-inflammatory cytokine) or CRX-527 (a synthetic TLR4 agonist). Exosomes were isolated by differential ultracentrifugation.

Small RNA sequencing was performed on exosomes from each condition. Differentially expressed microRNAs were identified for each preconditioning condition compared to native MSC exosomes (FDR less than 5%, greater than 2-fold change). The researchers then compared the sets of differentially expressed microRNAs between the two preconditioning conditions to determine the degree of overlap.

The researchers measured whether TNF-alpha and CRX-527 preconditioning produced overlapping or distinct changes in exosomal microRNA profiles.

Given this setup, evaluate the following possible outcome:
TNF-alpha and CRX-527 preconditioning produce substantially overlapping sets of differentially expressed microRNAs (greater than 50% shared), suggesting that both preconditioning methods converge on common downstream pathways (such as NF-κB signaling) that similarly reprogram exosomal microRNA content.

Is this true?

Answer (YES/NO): NO